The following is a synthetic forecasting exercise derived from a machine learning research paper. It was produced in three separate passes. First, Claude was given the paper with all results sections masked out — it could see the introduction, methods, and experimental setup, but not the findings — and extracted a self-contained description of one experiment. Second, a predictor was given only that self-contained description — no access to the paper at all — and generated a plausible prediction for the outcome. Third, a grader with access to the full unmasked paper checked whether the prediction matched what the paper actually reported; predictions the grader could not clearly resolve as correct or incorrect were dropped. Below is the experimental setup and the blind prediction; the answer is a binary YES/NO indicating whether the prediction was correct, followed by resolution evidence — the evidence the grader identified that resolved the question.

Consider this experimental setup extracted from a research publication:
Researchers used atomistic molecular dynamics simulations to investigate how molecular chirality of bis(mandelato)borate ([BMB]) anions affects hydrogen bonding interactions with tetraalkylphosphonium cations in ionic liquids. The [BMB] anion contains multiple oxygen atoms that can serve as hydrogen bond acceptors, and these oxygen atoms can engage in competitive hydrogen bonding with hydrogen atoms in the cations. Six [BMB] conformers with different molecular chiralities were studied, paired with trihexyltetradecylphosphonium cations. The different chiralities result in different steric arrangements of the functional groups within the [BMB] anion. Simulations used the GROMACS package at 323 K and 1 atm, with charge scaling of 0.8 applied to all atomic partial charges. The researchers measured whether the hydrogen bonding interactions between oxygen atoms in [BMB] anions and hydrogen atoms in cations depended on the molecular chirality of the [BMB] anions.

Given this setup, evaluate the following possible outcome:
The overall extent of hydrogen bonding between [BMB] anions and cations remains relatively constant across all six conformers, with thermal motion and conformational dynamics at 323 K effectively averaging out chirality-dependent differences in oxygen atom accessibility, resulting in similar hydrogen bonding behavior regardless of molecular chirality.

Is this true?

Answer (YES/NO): NO